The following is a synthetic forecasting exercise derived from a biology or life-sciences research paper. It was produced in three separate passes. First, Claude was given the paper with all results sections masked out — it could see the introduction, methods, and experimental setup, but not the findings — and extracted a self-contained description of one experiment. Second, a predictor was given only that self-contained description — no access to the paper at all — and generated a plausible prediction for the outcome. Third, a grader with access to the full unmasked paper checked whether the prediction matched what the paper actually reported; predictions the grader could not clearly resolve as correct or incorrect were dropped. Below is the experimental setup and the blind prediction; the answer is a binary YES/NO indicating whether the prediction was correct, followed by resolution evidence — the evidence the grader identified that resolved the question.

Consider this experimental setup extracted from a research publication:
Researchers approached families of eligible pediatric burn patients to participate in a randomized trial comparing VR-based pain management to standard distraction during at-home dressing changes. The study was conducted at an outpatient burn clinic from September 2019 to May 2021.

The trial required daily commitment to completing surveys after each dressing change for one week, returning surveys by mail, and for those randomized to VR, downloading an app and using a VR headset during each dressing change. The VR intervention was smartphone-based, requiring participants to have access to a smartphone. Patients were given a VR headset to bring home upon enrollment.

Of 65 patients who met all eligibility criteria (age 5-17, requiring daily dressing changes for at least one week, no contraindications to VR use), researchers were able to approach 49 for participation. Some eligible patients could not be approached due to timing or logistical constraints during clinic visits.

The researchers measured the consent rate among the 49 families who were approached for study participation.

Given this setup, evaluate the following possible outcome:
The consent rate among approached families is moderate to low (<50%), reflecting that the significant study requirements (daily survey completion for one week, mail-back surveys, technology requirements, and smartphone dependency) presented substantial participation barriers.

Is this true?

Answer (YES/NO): NO